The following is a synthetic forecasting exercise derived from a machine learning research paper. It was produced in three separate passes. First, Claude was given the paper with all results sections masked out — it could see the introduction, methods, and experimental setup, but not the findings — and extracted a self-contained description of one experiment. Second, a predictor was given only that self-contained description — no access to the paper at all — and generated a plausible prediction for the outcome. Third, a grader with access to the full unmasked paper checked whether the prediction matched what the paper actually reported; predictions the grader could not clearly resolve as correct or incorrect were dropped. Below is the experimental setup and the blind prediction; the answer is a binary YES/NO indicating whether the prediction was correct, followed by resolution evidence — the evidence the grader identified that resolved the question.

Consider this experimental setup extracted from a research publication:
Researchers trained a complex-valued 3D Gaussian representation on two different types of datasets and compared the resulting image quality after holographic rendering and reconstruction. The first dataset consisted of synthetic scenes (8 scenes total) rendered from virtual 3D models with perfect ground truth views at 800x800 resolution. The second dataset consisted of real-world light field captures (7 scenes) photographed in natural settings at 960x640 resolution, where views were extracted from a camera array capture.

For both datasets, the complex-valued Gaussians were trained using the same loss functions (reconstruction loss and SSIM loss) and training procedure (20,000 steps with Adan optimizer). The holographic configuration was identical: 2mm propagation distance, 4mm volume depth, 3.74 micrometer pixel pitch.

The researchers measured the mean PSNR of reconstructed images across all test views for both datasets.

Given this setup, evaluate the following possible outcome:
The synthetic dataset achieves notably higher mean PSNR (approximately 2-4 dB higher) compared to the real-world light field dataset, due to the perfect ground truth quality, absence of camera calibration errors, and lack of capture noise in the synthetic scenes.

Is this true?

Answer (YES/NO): NO